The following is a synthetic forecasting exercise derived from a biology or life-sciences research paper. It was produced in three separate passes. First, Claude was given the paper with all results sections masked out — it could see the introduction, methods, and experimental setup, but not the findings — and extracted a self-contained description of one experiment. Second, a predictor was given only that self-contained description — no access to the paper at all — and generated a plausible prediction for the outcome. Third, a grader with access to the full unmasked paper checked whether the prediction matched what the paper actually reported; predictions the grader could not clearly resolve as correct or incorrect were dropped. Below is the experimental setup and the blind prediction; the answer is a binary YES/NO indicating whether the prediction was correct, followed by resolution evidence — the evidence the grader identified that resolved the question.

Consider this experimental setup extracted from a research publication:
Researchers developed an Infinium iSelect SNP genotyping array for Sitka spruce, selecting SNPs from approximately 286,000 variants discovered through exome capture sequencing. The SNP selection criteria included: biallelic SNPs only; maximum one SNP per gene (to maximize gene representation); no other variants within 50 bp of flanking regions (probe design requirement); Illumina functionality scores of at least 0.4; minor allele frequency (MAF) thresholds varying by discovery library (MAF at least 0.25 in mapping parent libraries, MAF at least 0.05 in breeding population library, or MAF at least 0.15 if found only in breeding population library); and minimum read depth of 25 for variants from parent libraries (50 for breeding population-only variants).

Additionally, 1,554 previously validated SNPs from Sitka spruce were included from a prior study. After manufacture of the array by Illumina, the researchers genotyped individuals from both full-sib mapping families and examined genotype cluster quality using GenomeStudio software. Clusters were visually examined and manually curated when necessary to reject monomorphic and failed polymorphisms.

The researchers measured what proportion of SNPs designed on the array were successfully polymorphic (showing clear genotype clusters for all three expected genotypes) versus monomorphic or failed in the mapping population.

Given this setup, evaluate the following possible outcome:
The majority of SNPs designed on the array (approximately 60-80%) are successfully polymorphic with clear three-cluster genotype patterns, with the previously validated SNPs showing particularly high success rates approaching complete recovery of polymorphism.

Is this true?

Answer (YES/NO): NO